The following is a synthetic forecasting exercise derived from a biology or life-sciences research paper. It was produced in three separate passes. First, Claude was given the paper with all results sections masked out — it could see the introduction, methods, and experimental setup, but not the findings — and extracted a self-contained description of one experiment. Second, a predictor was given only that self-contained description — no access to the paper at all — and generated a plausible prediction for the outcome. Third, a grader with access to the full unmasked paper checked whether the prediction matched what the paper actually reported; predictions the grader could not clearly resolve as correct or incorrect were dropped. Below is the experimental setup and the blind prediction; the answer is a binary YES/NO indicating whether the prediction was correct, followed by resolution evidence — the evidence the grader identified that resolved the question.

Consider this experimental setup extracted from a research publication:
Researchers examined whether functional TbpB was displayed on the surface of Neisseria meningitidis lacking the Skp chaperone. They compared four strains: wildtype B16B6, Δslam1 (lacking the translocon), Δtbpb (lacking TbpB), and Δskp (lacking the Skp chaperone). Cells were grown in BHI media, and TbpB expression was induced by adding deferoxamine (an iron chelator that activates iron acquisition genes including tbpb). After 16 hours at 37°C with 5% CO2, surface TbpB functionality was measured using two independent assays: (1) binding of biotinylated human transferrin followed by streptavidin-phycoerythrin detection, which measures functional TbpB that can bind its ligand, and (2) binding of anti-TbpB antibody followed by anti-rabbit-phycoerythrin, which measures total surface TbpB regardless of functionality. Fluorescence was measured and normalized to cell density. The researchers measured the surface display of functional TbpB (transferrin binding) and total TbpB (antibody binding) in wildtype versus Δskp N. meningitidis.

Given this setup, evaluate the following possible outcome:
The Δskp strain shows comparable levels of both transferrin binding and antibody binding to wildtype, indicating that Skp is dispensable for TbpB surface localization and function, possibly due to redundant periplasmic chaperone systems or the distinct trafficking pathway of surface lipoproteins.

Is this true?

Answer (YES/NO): NO